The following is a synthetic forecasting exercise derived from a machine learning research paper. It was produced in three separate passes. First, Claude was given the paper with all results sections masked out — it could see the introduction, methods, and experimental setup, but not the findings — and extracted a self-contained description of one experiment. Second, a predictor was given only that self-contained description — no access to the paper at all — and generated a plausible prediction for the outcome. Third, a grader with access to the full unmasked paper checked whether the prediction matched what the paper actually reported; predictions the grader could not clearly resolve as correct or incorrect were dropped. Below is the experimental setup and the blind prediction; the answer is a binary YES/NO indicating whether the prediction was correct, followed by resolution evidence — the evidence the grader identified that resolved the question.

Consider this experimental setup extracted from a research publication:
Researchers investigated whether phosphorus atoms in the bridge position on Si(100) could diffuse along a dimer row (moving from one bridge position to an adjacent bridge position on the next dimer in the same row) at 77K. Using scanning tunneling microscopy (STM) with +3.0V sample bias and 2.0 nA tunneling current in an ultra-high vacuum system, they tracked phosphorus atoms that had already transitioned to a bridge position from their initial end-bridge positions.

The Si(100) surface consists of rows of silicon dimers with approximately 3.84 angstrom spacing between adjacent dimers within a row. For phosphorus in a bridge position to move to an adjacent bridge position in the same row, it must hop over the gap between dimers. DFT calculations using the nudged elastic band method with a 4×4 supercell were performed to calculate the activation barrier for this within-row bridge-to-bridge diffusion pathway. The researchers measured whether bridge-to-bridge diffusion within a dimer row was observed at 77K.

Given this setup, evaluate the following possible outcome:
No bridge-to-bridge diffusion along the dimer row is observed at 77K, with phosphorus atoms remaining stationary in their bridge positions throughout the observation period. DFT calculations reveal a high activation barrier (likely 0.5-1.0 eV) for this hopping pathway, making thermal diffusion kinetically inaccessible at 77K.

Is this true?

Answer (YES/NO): NO